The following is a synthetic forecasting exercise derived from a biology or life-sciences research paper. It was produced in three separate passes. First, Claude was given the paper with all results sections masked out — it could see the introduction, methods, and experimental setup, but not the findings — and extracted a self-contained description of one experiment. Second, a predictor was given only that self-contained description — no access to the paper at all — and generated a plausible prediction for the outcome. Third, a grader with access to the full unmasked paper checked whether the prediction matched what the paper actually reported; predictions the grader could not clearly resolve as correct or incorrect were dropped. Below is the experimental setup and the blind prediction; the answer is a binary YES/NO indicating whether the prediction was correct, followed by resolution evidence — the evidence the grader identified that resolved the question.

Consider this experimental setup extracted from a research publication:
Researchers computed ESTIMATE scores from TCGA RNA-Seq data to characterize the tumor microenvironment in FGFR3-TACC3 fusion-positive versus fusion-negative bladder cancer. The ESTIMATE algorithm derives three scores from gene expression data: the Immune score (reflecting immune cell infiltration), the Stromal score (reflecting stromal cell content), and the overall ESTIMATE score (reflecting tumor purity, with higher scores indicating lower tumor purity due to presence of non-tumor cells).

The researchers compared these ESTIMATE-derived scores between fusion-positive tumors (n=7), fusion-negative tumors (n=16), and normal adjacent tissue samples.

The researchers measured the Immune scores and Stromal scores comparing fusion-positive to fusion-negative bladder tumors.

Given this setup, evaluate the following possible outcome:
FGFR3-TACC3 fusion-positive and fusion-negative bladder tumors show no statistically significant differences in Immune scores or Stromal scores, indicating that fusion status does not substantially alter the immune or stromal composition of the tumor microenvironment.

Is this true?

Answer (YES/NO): NO